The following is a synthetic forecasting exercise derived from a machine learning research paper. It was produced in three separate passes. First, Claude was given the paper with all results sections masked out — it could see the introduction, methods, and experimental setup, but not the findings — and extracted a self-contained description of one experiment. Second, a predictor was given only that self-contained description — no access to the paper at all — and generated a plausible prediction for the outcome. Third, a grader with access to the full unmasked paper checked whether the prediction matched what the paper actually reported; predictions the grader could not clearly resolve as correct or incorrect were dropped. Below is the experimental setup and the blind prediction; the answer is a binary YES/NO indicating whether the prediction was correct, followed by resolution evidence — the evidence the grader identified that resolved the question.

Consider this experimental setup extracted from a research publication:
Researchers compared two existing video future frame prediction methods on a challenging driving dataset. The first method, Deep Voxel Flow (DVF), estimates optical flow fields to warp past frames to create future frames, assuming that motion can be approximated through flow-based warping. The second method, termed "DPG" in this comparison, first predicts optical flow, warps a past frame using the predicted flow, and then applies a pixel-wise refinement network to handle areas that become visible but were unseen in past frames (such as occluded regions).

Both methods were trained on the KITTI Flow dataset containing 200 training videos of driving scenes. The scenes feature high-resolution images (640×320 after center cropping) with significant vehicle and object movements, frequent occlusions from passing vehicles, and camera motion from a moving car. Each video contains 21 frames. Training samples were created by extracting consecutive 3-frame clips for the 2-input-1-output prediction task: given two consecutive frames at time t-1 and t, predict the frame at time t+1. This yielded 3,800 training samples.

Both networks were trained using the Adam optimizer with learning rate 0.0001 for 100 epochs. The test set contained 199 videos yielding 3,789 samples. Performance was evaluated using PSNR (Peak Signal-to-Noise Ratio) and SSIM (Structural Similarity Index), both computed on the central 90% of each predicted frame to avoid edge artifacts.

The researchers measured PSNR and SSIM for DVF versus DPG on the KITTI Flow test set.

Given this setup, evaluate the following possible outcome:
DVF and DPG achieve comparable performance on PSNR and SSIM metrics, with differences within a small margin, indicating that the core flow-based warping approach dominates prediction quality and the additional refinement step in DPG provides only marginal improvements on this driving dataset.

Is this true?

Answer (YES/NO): NO